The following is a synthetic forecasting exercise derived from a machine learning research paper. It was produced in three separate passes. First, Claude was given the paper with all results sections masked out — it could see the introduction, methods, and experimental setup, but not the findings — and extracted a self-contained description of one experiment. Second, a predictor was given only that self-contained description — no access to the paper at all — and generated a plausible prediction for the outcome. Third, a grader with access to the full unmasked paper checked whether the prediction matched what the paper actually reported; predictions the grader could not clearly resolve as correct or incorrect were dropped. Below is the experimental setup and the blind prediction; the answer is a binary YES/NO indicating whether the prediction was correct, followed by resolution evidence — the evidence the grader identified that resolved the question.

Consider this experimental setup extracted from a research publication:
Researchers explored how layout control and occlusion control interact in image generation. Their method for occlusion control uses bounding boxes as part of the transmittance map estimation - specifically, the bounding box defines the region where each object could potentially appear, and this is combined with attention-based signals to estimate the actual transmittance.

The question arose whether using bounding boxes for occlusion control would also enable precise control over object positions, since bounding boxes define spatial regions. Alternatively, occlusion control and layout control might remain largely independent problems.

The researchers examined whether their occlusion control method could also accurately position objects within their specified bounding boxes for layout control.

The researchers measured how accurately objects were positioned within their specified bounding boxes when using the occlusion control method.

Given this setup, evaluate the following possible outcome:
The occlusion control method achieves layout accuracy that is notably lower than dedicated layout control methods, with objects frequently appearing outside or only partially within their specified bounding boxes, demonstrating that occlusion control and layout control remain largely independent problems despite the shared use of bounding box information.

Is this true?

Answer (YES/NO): YES